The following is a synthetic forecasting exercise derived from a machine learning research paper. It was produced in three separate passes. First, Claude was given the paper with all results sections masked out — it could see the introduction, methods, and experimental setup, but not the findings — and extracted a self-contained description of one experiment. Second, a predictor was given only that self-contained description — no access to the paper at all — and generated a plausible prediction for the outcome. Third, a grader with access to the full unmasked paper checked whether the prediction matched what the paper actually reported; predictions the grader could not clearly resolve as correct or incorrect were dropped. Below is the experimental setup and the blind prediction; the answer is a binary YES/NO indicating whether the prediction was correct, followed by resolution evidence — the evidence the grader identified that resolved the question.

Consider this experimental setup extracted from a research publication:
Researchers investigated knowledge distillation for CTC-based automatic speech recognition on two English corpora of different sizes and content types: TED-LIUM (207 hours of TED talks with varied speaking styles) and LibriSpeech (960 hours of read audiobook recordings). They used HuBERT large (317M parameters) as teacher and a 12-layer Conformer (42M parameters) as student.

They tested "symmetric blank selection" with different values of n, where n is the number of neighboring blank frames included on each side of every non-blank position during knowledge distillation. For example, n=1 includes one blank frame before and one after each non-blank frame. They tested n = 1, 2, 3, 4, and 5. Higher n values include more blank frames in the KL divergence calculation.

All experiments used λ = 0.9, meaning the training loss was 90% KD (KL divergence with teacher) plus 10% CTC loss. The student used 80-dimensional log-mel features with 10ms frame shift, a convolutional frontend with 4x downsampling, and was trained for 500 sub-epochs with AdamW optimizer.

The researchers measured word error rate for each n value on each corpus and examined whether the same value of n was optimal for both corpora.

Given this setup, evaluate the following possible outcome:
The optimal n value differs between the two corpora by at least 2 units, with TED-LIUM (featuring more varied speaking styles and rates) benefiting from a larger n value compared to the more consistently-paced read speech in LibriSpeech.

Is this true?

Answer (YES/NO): NO